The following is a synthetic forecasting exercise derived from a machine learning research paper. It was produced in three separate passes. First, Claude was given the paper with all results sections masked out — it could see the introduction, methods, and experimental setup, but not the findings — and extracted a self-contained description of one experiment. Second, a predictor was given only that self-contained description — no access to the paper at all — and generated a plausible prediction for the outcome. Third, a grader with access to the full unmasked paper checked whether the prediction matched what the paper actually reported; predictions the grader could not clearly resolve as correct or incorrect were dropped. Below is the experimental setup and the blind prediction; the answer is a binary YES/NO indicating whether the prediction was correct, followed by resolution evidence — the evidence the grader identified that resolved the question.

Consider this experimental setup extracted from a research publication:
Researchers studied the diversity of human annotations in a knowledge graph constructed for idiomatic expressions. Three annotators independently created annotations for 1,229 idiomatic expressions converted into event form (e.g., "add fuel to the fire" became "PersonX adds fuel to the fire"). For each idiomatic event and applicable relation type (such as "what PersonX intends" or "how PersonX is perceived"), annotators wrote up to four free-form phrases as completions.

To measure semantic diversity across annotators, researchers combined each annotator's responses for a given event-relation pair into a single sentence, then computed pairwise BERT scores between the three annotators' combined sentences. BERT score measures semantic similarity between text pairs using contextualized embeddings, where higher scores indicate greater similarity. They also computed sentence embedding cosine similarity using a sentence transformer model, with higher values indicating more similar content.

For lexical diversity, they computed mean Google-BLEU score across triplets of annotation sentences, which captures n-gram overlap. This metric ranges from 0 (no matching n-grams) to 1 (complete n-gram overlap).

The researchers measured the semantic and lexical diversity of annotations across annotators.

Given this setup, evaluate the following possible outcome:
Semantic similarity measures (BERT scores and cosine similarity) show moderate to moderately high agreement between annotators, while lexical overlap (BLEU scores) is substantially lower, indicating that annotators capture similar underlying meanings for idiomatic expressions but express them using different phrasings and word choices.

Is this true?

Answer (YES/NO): NO